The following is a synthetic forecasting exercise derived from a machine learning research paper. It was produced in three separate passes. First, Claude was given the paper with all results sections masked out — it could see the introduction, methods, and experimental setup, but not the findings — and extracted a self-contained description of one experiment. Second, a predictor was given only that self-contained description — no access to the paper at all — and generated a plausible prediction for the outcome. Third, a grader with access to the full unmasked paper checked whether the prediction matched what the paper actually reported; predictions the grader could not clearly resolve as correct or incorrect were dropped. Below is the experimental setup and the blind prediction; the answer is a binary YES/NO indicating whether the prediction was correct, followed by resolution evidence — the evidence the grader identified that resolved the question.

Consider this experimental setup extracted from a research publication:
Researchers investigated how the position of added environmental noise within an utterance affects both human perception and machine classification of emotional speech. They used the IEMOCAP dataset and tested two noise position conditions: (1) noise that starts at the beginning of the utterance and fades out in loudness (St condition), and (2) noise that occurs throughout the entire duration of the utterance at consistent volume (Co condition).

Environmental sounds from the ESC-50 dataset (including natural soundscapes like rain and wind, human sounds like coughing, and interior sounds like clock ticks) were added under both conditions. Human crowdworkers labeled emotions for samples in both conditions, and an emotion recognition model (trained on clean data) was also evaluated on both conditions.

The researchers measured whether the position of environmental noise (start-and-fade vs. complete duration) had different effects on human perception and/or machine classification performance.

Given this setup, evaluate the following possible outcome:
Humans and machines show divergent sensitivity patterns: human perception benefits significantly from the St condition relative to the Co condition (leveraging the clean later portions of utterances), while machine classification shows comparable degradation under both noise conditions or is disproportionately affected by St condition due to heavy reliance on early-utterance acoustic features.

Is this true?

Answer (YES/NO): NO